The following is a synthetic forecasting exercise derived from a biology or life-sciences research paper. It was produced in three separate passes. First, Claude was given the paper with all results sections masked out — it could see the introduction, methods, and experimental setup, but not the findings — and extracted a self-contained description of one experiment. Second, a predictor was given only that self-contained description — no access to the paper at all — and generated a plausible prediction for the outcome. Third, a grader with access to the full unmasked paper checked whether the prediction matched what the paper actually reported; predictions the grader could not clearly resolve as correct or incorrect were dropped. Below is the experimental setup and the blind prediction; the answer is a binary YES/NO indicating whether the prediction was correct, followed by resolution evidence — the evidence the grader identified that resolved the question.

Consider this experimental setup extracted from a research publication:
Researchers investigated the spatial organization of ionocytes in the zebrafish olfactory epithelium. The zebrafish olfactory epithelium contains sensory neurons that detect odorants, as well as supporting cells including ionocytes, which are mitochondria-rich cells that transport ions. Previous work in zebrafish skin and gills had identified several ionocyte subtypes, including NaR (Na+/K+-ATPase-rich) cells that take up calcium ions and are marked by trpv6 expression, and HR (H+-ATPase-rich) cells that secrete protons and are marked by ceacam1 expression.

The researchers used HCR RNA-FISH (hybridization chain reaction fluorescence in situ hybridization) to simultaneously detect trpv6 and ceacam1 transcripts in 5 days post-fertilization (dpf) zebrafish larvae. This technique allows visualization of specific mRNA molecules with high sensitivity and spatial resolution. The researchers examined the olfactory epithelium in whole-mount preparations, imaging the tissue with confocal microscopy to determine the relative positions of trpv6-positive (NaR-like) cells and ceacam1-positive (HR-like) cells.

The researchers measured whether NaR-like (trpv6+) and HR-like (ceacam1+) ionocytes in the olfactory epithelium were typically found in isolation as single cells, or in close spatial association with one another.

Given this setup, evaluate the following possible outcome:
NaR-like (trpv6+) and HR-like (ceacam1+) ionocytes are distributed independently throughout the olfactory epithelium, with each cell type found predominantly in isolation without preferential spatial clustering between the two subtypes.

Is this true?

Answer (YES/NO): NO